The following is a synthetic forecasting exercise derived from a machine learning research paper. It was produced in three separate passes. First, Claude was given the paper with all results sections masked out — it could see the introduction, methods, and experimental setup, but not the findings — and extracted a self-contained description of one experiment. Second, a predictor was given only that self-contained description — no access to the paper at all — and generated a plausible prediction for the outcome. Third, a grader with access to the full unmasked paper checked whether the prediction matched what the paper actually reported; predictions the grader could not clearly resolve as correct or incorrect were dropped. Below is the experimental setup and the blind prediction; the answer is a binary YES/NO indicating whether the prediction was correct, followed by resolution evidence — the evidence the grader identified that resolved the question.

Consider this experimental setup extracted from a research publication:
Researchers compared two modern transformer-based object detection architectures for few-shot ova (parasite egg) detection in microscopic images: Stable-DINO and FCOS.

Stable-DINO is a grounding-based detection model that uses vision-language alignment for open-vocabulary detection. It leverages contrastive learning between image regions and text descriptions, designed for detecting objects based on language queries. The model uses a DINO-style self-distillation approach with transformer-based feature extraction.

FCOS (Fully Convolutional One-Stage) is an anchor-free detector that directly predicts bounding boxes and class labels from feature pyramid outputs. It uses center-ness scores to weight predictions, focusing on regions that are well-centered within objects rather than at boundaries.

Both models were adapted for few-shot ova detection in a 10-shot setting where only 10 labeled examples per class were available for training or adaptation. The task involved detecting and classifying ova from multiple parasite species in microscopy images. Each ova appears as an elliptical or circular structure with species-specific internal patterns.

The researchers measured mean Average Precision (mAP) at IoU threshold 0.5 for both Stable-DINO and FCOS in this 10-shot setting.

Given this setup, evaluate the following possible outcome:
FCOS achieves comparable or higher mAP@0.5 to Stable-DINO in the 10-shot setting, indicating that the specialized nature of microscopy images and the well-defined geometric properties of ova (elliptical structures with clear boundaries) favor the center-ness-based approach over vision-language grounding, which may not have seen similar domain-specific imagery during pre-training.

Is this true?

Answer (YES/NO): YES